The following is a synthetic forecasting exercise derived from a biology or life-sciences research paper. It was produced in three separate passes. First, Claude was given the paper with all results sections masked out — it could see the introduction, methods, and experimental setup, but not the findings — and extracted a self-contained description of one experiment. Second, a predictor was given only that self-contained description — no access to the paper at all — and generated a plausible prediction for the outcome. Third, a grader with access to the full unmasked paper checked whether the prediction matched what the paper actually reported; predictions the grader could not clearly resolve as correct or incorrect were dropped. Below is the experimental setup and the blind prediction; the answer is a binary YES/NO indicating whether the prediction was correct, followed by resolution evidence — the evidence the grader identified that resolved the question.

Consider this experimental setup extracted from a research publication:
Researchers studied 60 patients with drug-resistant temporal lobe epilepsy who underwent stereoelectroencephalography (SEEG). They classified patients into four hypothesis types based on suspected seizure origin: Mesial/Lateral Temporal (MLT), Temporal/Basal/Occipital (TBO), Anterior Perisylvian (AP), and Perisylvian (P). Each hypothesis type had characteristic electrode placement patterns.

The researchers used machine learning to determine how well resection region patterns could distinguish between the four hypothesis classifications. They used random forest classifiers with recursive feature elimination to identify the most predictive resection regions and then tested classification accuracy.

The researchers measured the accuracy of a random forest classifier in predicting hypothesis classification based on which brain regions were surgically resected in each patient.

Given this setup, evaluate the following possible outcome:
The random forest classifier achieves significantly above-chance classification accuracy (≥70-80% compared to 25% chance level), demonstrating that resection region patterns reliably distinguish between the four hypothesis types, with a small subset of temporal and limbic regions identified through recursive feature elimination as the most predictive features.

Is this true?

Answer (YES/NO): NO